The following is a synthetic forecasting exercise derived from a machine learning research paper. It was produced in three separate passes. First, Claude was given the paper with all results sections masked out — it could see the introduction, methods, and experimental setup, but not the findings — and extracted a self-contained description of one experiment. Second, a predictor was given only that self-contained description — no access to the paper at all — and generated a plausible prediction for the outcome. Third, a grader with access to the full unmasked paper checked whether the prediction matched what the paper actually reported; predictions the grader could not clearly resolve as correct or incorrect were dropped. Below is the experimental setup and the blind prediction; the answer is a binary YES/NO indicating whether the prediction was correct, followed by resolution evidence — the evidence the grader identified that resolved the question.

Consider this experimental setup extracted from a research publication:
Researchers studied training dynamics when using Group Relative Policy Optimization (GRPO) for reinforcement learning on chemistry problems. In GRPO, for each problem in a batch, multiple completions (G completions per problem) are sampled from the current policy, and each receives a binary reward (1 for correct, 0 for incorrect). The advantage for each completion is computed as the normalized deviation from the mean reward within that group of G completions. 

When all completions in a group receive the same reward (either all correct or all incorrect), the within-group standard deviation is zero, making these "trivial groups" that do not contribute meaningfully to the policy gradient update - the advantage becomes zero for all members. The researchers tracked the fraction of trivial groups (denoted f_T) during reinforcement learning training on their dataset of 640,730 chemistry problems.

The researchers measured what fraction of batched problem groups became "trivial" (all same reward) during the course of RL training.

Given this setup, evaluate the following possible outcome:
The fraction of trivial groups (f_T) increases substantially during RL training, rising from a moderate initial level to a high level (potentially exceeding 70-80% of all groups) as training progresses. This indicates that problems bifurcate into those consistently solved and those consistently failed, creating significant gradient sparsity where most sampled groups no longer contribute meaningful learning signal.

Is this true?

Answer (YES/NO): YES